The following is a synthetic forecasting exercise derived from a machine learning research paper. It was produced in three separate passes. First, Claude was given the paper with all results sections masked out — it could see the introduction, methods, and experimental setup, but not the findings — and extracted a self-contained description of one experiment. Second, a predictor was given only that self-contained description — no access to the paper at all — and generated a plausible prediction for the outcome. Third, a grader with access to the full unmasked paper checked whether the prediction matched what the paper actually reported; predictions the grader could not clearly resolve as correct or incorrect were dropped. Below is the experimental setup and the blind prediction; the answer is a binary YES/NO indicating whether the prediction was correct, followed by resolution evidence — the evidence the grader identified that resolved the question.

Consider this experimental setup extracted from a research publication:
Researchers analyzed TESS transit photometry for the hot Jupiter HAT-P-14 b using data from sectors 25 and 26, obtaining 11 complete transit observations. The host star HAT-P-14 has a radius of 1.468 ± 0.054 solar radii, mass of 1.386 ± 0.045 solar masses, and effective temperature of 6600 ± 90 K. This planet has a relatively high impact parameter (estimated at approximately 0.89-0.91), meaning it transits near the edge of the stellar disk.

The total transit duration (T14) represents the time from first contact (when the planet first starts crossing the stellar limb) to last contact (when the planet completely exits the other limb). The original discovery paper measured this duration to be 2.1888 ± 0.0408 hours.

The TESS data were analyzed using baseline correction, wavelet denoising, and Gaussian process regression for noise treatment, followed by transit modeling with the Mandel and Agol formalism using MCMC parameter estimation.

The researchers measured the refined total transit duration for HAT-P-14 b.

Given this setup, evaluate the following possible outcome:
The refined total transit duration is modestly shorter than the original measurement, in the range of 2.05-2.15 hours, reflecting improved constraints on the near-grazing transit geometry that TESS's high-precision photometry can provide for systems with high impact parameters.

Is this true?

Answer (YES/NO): NO